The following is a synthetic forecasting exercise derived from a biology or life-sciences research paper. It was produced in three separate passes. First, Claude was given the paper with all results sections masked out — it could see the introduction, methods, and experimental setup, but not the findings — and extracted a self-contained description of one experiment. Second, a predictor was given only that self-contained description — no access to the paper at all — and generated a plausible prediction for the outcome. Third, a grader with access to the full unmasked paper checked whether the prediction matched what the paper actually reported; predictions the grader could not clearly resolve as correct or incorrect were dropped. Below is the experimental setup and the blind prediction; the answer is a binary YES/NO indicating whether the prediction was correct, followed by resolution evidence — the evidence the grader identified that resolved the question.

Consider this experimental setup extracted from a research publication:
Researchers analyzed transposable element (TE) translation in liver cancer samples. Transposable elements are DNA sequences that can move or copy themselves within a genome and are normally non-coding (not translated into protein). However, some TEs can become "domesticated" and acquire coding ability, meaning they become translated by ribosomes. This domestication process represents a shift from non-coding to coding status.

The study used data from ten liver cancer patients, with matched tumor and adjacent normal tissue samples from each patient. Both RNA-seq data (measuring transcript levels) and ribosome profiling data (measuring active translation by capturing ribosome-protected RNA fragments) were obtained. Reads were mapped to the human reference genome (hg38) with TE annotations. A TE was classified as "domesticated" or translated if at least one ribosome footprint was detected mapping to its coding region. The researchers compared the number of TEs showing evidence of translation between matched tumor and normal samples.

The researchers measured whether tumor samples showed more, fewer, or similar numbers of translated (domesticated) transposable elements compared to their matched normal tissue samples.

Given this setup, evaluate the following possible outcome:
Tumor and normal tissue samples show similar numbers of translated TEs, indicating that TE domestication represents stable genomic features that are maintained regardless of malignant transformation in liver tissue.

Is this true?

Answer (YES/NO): NO